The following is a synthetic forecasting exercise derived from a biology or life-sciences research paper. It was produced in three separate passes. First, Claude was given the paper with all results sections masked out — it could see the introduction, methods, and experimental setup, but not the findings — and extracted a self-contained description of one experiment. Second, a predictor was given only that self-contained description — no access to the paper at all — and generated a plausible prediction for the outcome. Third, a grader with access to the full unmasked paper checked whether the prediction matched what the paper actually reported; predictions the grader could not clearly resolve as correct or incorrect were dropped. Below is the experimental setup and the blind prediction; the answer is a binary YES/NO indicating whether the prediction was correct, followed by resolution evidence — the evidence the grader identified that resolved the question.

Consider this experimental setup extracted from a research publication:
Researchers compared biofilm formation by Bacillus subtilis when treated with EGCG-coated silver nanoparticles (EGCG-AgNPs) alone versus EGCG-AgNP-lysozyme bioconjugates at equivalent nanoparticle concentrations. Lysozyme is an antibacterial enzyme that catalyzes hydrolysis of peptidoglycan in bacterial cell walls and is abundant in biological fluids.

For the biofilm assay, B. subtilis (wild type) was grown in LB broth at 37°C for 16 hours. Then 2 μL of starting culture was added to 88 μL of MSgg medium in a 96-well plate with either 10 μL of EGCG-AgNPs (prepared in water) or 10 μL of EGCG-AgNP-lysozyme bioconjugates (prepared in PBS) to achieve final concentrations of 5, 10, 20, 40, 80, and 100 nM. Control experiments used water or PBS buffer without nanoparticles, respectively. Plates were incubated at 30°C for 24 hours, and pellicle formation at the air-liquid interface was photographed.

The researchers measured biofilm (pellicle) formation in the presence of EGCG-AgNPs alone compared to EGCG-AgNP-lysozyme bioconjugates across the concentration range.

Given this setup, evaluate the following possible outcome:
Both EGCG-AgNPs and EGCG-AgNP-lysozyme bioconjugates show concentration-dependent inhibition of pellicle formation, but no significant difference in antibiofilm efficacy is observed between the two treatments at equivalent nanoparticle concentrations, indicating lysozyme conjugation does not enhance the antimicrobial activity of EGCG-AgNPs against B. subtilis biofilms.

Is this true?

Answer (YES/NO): NO